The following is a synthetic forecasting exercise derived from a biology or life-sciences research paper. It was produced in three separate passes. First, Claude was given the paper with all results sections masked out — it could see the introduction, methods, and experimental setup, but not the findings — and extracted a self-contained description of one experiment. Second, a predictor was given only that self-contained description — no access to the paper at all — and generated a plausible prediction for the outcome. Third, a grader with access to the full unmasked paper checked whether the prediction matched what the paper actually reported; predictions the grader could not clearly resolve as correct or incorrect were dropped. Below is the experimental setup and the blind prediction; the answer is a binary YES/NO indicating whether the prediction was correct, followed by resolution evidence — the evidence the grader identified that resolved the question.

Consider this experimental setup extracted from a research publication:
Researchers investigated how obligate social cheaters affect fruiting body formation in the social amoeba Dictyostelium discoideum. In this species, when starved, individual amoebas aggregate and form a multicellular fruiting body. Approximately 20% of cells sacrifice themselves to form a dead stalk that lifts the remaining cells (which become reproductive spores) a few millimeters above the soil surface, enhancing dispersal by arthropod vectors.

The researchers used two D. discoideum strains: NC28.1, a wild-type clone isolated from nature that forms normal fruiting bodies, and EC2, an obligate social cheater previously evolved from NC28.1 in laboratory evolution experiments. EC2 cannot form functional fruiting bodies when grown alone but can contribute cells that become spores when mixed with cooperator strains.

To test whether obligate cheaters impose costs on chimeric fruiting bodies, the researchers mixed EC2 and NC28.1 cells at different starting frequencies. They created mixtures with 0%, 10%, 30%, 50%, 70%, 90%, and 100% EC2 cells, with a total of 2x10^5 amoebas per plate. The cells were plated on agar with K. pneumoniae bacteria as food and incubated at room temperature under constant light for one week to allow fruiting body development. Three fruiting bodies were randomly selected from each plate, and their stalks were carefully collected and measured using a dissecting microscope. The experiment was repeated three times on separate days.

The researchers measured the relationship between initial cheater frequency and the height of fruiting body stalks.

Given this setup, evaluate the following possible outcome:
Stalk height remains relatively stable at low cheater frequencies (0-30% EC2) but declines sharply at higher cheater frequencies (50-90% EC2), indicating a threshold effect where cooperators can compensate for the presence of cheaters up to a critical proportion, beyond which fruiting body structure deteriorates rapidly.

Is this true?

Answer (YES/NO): NO